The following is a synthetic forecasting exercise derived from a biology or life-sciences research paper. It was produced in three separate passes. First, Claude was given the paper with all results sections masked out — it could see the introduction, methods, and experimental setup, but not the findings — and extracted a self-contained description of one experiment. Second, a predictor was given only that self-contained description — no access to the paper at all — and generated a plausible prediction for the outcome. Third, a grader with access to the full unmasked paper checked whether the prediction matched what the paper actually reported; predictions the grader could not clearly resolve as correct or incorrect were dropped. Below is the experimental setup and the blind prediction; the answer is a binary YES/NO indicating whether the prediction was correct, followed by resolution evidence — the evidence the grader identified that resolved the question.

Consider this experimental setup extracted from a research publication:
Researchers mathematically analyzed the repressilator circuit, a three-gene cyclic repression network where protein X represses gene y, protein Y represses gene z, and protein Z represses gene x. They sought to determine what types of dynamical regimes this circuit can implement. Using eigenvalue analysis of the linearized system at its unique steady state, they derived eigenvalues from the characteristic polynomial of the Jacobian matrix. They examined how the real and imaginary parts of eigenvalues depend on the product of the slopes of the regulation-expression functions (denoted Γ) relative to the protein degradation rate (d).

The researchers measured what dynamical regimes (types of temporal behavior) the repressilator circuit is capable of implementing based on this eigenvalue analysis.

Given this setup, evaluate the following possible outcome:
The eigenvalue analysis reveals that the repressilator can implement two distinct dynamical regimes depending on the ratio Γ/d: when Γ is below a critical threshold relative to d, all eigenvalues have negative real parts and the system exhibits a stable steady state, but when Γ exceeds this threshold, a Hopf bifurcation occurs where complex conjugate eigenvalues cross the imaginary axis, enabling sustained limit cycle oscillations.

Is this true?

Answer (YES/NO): YES